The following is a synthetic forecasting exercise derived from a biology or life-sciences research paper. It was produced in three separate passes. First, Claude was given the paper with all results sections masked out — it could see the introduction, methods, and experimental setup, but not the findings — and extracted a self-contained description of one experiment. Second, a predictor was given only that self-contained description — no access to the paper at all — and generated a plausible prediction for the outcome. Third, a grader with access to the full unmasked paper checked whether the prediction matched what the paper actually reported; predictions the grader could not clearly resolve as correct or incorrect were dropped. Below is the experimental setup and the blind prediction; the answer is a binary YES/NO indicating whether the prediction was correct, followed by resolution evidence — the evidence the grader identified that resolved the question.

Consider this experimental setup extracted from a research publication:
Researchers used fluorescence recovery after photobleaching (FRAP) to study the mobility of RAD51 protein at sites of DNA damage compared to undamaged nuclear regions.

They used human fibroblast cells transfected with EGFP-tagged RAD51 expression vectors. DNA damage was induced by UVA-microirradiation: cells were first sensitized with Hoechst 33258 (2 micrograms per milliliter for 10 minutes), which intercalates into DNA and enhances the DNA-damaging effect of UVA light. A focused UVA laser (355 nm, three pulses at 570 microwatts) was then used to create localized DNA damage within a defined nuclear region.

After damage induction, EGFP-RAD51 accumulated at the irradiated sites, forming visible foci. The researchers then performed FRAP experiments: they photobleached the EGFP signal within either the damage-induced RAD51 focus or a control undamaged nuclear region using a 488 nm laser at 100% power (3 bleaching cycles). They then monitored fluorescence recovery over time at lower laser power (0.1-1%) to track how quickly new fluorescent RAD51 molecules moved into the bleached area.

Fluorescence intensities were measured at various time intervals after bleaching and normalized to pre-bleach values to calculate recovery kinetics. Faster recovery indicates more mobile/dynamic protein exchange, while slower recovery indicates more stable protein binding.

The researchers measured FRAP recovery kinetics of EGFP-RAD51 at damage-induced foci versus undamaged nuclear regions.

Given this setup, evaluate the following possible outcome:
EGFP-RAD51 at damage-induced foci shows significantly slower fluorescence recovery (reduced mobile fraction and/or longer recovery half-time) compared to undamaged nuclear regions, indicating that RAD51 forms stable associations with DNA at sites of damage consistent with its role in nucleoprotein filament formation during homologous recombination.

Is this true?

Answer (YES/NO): NO